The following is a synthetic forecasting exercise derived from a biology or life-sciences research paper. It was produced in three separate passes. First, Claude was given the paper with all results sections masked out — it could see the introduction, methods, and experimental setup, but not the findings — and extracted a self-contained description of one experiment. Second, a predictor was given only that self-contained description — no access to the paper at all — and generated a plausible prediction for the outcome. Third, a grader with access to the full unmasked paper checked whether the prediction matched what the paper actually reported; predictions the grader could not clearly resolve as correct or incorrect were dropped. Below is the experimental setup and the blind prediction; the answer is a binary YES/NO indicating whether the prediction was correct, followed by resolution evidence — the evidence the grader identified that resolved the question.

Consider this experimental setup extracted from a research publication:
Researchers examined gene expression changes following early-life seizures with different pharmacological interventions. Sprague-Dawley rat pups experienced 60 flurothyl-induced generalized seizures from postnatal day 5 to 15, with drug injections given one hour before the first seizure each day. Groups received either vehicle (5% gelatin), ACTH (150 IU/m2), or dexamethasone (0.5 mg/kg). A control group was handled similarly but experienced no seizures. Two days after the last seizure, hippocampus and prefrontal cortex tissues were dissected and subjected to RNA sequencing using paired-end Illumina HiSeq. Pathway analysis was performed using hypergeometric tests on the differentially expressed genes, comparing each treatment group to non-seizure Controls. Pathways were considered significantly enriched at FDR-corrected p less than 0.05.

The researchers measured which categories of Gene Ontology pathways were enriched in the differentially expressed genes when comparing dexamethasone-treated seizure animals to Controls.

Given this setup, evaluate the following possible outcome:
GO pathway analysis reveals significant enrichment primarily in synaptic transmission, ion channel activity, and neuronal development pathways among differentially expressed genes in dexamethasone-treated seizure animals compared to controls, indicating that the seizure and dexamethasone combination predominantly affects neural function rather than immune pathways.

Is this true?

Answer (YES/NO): NO